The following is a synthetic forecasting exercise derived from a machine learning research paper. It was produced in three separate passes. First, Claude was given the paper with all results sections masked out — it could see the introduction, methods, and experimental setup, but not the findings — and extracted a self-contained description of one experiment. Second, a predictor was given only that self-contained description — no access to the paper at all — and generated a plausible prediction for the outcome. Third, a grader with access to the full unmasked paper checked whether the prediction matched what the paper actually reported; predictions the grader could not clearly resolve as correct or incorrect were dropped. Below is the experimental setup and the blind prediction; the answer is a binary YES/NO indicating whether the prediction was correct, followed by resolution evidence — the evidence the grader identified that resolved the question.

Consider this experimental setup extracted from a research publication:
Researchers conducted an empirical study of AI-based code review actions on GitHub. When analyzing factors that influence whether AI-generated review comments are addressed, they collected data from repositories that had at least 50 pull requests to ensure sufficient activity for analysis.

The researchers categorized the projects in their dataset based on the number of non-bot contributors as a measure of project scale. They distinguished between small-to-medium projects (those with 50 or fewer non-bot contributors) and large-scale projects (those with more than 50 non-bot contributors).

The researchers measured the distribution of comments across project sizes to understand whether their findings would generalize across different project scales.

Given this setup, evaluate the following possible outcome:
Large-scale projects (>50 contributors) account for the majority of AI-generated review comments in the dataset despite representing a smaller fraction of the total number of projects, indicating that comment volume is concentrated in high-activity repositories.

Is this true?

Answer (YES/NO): NO